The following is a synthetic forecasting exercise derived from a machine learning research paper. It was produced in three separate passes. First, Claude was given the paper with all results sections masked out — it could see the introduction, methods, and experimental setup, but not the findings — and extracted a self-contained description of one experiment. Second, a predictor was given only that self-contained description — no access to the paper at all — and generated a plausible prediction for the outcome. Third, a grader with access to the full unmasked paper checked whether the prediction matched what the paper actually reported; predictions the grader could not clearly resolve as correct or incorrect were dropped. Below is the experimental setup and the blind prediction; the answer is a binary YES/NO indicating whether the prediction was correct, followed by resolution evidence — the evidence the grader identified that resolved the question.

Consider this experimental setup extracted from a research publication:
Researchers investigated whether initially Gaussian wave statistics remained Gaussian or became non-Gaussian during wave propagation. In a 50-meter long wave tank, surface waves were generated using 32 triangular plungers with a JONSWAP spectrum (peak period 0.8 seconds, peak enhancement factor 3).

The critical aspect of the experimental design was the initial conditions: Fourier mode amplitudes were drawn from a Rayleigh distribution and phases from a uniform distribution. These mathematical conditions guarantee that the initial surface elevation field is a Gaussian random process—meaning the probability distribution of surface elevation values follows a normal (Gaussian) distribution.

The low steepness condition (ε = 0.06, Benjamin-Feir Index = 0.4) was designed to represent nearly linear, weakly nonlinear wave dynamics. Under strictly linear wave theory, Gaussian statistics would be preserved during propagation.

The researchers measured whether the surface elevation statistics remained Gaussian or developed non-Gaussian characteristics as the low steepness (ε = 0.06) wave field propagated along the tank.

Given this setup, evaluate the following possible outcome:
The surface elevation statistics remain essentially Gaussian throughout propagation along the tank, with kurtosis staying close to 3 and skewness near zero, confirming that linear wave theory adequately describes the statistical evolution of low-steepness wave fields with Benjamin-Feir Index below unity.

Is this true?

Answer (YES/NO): YES